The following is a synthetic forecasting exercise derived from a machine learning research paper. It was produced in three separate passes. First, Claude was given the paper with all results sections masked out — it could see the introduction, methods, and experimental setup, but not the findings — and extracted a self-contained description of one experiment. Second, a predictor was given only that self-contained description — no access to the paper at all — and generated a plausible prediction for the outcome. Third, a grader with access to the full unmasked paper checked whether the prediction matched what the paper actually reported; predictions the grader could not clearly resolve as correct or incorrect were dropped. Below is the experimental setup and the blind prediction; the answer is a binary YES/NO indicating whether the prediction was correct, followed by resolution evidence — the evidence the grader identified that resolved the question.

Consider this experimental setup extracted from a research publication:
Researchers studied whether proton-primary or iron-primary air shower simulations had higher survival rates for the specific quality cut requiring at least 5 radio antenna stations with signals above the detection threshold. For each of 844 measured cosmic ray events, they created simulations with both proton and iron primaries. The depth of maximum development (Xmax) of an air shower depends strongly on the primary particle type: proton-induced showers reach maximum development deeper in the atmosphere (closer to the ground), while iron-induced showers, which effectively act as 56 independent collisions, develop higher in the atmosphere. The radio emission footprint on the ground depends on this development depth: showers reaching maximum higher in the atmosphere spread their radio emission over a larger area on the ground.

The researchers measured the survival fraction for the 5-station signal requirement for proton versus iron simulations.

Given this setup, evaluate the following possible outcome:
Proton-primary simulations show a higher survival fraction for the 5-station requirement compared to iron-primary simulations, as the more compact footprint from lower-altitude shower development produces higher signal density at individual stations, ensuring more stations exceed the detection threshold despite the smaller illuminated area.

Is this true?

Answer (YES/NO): NO